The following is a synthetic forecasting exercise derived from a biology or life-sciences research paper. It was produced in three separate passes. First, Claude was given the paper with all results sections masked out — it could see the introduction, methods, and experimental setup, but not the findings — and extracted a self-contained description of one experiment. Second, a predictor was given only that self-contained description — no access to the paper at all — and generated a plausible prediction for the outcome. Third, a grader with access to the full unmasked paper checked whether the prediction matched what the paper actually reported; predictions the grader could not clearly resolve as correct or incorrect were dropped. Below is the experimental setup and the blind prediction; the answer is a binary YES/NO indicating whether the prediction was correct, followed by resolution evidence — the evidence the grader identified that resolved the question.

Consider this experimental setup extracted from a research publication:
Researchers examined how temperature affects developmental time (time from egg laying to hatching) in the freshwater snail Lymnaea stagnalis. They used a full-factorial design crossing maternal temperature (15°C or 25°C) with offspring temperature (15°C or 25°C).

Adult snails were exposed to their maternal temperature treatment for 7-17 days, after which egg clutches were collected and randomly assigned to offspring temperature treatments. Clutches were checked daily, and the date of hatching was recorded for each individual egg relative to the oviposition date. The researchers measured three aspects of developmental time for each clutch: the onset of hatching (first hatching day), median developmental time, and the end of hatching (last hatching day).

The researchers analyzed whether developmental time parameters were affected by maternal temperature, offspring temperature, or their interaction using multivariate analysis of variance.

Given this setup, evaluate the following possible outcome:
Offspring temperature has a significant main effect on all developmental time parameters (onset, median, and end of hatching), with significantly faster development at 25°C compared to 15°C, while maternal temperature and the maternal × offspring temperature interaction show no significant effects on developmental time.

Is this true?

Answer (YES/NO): NO